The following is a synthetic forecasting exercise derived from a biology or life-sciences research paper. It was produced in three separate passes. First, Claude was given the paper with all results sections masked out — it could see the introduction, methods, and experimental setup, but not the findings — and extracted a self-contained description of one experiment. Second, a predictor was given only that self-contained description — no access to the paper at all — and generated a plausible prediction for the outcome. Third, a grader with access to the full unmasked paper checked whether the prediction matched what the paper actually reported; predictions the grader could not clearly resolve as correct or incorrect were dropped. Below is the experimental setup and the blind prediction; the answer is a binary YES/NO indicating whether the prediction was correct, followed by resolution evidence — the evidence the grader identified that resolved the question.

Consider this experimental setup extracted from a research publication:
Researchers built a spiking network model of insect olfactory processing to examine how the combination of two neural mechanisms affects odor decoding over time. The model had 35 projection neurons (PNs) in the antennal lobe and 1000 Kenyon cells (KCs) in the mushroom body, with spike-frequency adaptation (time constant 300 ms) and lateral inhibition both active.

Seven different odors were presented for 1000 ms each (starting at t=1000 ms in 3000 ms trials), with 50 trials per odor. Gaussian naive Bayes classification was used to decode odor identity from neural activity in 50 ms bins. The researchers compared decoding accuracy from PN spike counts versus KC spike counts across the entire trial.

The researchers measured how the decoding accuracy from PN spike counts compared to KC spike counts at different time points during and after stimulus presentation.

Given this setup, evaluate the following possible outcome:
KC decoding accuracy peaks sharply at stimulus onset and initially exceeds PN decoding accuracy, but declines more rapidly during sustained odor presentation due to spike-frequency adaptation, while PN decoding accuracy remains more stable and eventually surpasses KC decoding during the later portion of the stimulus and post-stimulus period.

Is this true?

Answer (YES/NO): NO